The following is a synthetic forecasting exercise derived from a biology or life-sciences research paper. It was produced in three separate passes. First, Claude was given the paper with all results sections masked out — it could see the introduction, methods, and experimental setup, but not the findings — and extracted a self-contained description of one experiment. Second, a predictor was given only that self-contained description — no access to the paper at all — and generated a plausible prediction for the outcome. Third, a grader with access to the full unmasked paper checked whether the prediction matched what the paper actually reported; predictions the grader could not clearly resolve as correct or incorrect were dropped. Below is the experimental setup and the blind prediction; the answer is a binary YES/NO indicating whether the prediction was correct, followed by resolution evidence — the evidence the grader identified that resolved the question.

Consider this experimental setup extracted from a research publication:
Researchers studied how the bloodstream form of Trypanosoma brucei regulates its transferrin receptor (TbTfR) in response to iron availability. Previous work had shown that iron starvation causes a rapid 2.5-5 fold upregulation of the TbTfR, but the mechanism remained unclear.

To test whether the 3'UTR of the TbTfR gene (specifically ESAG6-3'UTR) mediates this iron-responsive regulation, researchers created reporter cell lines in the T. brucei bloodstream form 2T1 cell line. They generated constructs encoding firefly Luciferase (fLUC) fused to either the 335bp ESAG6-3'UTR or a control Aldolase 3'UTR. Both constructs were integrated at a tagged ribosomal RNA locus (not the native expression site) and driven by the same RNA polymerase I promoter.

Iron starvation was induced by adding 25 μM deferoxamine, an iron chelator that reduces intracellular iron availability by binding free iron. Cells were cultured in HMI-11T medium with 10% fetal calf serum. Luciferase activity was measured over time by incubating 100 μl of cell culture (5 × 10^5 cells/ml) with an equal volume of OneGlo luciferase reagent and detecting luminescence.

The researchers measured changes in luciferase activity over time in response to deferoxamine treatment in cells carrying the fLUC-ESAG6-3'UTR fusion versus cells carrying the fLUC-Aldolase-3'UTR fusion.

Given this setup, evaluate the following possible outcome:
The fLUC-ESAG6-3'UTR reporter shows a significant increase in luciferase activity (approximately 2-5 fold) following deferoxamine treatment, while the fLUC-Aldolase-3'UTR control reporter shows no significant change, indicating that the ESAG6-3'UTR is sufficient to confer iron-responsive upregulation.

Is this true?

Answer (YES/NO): NO